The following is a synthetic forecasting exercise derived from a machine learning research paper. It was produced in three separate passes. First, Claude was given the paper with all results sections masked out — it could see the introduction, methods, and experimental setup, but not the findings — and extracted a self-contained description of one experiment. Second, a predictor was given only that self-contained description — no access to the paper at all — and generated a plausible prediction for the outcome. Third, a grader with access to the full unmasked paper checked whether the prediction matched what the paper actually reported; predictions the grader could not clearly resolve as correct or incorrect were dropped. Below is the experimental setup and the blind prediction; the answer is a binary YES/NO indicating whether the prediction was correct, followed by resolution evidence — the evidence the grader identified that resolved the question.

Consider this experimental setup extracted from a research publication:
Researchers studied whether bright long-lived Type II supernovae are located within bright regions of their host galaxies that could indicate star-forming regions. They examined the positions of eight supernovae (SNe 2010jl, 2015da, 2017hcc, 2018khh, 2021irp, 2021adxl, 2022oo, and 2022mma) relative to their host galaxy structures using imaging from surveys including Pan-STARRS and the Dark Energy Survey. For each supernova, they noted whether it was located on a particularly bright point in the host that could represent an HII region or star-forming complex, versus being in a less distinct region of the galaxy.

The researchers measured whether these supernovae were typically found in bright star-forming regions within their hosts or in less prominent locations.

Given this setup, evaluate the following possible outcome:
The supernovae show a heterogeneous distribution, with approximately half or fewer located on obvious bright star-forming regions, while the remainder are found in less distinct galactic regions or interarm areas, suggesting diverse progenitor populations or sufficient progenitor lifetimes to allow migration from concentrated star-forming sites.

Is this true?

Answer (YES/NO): NO